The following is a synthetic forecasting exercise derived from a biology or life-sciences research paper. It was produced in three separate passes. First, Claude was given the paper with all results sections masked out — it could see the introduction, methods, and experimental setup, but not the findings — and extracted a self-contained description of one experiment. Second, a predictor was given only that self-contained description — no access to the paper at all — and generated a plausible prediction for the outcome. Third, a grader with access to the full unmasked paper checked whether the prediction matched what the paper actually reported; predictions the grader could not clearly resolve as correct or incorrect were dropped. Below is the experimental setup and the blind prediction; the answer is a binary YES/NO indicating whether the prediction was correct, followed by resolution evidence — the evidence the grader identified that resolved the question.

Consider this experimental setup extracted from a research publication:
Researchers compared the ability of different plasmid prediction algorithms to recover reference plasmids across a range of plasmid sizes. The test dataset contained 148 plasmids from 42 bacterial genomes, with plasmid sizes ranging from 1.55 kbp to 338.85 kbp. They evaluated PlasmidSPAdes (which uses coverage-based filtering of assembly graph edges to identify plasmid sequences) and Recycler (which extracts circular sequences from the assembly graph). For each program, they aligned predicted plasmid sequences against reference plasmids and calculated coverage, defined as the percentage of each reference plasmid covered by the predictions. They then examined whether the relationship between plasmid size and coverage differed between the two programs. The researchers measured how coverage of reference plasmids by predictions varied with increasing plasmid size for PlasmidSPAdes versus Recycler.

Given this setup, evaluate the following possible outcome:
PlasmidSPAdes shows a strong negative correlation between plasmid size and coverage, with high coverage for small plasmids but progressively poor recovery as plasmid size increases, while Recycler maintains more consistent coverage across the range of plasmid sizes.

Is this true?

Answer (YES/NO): NO